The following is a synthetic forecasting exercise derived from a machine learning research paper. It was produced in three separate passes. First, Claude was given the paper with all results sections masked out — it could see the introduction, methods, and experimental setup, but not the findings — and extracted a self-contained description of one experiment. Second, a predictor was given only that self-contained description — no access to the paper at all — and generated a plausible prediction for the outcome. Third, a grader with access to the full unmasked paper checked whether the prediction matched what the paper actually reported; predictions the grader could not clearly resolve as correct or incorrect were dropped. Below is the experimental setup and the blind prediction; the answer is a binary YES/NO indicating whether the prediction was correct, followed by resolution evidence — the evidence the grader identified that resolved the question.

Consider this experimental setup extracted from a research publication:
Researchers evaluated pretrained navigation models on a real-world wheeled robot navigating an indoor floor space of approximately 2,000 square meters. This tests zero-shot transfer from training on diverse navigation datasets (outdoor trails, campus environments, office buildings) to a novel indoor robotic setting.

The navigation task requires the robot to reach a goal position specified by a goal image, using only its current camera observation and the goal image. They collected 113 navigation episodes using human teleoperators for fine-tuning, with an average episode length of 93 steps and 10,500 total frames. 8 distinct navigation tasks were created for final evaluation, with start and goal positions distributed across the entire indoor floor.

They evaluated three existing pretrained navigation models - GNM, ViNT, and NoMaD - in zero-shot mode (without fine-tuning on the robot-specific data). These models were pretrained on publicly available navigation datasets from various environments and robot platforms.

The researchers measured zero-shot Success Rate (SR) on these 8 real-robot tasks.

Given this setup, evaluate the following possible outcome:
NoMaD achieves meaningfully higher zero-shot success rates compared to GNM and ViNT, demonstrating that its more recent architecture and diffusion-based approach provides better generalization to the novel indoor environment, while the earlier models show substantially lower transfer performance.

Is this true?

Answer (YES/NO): NO